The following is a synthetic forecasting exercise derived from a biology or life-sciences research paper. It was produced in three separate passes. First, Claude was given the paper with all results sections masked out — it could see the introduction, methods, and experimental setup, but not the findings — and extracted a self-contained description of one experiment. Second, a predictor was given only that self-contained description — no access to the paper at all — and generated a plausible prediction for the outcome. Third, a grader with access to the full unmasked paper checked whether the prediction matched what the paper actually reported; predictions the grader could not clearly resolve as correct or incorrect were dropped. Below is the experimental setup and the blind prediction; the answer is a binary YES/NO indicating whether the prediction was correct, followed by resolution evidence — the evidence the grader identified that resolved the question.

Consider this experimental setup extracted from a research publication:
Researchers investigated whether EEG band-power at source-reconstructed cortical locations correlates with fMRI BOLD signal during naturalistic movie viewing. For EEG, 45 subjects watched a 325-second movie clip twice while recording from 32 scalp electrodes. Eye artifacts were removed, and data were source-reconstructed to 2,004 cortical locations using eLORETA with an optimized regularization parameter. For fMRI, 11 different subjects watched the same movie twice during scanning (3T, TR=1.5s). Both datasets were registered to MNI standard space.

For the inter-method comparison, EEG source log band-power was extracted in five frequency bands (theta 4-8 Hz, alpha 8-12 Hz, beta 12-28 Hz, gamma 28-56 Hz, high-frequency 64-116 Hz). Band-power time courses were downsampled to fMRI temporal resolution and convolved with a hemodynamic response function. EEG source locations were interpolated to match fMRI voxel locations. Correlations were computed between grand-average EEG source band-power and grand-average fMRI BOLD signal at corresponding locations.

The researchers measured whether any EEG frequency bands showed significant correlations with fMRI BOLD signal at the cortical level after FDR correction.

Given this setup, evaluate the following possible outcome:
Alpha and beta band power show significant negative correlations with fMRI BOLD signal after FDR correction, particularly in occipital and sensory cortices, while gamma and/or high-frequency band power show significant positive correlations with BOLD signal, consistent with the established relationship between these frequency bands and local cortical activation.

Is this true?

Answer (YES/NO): NO